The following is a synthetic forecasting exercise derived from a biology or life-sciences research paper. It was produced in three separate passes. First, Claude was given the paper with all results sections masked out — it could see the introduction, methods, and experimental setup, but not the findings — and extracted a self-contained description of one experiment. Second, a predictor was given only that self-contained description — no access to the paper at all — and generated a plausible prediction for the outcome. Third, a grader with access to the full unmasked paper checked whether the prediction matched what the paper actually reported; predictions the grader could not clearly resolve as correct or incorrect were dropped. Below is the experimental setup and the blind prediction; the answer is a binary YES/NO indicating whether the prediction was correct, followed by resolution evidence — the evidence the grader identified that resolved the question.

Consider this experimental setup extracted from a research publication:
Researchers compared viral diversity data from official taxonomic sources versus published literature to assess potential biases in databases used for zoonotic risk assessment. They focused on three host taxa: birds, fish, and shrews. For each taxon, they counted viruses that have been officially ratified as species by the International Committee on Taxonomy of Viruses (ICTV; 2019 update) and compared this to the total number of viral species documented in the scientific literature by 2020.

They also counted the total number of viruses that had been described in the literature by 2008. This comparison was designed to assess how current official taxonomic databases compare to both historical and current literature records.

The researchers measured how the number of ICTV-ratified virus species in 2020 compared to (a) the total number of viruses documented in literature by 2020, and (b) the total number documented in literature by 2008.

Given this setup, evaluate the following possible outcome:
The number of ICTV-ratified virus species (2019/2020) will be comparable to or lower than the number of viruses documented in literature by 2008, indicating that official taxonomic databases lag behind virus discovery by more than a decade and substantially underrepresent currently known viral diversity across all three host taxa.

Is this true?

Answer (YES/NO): YES